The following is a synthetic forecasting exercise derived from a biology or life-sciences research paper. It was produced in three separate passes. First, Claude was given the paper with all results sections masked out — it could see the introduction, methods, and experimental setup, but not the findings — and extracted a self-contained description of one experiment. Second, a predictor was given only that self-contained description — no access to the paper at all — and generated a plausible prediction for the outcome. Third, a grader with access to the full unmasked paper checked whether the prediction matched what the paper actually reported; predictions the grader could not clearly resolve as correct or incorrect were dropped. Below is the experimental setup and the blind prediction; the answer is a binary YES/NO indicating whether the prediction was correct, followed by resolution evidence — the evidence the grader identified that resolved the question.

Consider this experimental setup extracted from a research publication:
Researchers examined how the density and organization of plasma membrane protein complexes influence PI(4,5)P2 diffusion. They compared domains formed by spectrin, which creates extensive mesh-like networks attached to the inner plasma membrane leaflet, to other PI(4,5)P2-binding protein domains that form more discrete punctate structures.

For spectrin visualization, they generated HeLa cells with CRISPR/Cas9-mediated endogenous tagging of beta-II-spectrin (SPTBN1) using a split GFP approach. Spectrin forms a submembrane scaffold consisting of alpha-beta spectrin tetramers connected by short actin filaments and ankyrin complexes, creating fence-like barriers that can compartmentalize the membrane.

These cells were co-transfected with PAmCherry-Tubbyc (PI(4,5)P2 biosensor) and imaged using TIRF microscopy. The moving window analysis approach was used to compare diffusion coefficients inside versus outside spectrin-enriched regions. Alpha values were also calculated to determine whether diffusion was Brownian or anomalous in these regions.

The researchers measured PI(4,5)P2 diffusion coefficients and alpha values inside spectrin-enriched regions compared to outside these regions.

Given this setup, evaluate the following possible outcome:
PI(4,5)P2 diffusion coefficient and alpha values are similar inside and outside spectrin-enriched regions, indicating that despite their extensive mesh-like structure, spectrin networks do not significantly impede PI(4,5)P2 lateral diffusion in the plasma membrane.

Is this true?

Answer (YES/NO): NO